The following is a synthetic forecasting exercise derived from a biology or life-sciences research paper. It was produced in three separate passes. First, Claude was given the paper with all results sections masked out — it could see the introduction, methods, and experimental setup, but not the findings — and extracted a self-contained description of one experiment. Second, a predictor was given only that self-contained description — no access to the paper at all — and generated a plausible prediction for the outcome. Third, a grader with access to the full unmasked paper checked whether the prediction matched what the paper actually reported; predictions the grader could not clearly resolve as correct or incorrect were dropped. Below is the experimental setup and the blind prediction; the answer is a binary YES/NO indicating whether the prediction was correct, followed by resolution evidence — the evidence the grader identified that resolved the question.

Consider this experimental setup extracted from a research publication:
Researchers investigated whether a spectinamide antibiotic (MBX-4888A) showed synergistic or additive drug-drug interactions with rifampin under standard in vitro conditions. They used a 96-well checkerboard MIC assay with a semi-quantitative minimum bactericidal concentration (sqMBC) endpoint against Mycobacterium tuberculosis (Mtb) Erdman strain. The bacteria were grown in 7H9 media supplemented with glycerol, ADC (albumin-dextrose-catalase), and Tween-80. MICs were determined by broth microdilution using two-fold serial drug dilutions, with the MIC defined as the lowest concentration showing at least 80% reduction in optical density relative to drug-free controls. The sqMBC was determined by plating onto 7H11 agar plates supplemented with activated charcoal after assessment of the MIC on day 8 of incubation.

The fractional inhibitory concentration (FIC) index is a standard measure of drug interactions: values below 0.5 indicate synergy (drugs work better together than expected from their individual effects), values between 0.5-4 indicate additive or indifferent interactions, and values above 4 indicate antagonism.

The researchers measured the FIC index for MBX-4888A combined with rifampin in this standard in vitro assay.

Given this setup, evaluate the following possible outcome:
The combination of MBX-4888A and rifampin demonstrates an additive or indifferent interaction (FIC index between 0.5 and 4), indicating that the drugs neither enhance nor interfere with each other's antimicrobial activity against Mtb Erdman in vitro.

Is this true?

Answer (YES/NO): YES